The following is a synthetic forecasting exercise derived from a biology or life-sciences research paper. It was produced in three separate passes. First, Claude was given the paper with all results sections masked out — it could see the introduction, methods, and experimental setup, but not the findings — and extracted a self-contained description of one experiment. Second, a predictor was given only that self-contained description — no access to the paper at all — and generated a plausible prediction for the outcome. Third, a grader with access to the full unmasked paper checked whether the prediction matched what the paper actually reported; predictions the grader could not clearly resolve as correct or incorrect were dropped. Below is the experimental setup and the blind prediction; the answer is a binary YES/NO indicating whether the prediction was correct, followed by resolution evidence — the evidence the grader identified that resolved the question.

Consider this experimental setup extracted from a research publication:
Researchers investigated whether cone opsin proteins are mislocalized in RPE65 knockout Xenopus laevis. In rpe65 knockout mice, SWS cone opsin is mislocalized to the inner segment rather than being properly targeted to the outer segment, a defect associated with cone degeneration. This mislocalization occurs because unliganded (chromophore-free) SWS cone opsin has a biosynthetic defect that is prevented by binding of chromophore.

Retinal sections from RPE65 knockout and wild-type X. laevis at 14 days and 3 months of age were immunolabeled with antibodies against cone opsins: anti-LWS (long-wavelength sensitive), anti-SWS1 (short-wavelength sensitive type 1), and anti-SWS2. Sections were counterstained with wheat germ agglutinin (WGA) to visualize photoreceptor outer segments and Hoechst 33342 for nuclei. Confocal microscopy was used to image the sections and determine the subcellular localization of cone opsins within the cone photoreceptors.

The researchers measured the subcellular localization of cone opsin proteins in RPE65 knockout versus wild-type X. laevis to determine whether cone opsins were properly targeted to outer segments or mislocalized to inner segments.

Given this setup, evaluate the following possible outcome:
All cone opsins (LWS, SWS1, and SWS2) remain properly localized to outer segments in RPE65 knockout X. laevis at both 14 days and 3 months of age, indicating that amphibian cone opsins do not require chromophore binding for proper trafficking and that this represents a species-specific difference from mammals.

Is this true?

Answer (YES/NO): YES